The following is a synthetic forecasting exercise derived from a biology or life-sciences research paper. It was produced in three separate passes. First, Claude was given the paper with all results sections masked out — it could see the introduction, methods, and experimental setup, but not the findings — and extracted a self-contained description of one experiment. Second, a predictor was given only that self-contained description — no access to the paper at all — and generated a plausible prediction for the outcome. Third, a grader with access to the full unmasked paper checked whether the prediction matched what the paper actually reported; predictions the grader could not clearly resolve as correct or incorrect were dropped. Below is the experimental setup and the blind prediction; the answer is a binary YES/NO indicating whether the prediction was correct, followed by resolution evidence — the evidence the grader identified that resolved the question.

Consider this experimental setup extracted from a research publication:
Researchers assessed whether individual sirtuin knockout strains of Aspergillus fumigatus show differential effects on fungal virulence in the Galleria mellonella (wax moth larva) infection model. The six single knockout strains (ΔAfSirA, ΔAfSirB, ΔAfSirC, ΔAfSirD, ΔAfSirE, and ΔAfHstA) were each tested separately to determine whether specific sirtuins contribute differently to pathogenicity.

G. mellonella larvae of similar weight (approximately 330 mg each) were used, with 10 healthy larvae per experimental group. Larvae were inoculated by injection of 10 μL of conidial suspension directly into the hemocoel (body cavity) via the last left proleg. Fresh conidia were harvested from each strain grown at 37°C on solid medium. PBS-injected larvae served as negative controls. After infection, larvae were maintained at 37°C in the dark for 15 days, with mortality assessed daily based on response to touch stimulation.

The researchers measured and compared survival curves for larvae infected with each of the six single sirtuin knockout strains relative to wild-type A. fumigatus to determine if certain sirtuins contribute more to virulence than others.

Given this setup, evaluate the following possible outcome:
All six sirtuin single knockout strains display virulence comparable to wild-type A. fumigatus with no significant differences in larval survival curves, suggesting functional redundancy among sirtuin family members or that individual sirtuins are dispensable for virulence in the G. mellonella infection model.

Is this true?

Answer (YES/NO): NO